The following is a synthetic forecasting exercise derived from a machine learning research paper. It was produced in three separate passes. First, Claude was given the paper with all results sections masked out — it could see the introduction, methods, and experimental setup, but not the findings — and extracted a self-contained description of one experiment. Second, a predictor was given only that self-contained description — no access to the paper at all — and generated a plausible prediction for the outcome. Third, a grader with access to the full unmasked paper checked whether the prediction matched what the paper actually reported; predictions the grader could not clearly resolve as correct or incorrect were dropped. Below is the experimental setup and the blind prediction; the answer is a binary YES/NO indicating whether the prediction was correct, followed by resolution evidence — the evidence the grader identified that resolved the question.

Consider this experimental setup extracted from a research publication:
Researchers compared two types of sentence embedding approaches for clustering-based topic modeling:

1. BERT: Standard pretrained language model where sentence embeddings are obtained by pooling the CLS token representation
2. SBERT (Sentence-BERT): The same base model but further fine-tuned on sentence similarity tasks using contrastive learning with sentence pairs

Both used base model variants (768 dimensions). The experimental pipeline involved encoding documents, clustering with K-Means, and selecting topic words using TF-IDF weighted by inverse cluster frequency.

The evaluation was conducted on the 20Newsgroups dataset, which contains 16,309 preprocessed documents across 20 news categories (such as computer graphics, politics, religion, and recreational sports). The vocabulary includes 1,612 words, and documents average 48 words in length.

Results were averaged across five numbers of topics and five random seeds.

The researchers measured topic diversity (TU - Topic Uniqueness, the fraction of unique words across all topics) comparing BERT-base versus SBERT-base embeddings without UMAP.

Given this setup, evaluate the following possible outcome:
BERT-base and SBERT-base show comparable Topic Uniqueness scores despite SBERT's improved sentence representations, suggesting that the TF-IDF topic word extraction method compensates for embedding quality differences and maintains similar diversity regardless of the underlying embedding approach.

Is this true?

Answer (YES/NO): NO